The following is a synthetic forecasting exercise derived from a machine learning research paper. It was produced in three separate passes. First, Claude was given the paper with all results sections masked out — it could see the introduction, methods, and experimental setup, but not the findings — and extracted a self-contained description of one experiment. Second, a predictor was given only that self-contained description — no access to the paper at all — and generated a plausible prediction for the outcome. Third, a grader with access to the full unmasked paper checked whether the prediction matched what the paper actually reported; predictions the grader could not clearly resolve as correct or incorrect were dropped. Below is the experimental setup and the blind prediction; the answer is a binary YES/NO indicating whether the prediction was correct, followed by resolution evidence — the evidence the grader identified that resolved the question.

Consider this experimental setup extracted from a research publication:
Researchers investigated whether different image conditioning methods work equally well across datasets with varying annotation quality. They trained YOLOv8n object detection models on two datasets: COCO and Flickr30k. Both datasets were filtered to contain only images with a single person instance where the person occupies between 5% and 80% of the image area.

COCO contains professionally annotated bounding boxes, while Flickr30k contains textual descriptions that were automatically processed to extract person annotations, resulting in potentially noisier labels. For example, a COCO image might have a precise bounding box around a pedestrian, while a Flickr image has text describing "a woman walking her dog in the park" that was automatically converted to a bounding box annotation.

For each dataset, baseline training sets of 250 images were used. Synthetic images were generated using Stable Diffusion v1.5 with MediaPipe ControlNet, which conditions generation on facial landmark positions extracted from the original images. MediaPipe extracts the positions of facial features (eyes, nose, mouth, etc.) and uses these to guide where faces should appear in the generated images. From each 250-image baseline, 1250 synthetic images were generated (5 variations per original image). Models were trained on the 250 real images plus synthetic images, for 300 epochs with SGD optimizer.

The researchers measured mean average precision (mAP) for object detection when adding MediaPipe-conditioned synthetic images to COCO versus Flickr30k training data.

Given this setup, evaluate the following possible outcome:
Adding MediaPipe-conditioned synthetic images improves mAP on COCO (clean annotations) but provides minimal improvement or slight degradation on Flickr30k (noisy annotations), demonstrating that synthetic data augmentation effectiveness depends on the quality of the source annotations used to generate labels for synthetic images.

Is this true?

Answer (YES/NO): NO